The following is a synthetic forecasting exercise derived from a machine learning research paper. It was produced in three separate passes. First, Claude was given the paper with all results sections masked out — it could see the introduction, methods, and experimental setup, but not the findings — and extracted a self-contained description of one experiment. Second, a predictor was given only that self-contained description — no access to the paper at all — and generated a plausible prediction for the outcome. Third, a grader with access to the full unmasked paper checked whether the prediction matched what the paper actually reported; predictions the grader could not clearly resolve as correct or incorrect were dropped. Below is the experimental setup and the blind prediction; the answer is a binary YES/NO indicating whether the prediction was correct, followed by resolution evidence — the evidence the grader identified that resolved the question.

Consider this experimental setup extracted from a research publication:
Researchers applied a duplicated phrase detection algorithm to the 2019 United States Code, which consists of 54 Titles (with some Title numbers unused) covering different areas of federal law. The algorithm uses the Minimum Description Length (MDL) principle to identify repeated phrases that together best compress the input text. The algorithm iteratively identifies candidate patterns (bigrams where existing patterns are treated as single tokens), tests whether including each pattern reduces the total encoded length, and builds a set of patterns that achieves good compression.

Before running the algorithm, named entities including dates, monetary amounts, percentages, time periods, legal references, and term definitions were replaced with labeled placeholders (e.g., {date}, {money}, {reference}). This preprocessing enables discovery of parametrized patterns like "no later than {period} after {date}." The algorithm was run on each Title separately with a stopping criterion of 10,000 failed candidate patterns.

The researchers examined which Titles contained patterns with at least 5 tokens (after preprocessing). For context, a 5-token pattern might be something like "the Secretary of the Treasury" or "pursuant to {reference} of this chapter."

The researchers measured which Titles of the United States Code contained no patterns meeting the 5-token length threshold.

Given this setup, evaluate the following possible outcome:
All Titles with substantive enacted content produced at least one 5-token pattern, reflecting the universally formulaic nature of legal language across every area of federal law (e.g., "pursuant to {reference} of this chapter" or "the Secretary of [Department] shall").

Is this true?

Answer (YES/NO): NO